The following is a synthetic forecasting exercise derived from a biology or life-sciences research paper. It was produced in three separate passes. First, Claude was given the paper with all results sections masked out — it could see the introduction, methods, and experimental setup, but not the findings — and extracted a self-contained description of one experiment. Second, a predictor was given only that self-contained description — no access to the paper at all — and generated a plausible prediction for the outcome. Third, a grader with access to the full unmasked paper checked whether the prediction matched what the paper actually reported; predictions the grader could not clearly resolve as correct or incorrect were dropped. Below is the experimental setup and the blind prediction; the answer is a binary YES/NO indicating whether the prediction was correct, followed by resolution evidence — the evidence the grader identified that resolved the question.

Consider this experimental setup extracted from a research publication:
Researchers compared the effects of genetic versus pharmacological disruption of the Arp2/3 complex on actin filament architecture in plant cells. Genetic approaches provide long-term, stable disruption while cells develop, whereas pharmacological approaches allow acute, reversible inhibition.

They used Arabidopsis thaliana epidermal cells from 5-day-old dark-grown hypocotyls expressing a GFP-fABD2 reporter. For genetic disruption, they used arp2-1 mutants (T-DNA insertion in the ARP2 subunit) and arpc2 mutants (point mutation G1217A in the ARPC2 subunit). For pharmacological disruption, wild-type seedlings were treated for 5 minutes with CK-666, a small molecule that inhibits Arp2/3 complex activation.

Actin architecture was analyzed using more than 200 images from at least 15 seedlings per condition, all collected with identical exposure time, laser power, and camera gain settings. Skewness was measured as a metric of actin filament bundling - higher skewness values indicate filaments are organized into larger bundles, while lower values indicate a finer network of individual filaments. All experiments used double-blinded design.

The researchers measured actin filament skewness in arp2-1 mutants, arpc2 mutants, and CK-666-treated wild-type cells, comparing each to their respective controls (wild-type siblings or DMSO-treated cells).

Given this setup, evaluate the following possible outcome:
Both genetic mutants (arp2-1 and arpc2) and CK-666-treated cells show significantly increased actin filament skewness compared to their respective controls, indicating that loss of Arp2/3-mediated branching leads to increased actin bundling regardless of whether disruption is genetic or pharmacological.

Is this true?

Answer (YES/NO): NO